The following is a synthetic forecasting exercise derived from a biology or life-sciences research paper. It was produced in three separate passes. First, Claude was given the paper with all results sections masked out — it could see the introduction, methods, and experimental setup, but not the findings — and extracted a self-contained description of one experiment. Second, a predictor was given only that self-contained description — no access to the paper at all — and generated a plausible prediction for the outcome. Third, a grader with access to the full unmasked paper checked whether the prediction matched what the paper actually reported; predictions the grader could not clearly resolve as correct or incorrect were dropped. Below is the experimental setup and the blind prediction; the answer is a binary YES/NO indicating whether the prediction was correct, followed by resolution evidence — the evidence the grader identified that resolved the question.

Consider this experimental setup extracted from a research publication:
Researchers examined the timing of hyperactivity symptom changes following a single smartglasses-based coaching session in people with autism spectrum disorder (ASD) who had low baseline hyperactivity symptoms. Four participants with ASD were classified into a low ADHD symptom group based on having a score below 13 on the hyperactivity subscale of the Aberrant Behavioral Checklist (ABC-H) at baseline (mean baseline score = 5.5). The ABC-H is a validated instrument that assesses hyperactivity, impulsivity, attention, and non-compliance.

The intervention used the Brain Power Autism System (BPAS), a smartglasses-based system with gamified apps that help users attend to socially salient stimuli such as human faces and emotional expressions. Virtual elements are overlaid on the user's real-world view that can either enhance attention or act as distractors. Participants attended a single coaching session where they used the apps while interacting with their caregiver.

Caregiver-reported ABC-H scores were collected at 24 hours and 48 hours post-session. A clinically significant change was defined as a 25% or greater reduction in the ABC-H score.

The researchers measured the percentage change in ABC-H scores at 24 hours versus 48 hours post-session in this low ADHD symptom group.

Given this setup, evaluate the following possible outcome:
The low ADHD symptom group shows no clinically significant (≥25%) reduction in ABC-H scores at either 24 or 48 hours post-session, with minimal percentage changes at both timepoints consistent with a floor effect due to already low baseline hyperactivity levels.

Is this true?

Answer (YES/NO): NO